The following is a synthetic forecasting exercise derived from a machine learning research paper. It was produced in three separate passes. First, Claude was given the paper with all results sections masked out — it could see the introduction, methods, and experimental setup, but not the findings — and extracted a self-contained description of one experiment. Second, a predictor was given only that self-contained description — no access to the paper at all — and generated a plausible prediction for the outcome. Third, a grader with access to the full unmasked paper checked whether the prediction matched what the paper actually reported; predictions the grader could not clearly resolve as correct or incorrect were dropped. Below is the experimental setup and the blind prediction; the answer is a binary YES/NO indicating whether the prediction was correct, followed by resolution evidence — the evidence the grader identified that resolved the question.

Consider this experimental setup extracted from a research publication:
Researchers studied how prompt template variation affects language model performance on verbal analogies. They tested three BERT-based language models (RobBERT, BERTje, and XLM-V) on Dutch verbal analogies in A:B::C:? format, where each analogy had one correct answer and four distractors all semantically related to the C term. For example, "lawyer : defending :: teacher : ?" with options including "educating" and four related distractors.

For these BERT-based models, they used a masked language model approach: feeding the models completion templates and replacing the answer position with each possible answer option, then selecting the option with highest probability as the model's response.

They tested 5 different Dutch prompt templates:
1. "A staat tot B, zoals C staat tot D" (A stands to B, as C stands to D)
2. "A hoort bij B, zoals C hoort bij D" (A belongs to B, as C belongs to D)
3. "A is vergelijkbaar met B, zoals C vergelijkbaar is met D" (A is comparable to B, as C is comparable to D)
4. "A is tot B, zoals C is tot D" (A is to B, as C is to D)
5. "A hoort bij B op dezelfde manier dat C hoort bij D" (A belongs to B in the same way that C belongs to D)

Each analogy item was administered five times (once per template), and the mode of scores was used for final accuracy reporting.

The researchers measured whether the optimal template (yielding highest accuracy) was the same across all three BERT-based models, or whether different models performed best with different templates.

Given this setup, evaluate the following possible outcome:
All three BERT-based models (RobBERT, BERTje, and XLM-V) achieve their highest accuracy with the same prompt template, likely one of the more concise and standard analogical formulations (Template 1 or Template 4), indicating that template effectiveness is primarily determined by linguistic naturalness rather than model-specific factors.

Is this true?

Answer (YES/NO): YES